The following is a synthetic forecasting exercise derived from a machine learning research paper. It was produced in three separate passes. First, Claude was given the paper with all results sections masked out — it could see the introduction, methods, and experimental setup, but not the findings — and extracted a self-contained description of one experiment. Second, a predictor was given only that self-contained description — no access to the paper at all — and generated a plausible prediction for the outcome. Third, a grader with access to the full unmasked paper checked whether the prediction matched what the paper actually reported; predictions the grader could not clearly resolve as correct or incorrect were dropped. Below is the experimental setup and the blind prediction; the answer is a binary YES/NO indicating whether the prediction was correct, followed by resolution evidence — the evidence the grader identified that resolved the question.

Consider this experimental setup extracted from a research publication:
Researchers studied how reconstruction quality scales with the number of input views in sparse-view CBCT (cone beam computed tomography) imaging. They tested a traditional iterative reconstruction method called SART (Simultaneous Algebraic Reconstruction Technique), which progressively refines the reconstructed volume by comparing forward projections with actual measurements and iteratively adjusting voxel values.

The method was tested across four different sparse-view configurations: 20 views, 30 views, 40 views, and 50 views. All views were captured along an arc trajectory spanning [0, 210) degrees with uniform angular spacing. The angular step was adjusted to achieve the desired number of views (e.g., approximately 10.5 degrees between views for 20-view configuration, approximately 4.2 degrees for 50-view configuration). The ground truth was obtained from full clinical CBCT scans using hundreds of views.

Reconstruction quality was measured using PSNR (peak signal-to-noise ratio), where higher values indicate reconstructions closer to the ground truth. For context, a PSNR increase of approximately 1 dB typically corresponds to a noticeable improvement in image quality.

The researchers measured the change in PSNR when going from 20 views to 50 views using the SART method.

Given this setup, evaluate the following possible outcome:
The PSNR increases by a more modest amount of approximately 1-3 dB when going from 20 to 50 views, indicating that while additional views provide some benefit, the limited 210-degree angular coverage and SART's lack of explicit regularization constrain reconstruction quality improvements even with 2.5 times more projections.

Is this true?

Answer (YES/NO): YES